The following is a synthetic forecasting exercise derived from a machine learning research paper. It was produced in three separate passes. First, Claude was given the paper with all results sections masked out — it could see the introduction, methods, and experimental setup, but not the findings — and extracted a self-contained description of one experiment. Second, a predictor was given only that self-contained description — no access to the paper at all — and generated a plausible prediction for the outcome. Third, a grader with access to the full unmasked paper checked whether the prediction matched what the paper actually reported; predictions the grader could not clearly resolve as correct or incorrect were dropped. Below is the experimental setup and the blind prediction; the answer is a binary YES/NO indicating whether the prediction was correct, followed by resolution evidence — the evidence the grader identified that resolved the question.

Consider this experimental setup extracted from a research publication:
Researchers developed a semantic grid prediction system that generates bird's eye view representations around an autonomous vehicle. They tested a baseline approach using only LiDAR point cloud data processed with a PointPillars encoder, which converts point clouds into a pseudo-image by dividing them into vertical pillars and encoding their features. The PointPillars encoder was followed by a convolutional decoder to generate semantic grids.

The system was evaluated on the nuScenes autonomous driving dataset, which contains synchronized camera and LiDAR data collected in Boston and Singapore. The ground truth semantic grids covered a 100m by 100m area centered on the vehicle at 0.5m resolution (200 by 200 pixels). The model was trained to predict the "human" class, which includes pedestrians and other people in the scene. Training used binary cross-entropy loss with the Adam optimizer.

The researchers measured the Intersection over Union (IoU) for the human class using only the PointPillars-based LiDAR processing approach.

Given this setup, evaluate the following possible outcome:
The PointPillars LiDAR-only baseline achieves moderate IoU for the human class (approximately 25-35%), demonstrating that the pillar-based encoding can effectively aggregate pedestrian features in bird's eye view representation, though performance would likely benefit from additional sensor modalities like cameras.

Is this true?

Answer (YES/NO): NO